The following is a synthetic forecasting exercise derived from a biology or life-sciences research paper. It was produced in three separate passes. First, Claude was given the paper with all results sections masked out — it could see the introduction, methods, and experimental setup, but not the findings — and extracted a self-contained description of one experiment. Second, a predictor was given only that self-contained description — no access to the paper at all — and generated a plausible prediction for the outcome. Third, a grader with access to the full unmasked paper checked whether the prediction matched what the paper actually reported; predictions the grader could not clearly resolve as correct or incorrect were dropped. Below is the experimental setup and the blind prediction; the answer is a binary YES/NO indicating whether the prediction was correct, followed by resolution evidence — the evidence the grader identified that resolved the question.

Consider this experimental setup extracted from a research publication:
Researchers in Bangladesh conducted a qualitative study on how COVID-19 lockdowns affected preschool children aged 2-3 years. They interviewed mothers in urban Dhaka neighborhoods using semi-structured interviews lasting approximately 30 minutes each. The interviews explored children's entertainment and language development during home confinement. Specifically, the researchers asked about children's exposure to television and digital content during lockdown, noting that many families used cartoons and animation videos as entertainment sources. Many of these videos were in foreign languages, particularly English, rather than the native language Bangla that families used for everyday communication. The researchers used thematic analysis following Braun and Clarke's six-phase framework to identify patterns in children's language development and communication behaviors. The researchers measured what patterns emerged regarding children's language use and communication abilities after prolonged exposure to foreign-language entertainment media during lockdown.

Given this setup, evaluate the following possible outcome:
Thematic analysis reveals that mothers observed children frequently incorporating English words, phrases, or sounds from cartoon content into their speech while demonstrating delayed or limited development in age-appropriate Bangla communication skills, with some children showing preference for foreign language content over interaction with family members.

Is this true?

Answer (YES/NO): NO